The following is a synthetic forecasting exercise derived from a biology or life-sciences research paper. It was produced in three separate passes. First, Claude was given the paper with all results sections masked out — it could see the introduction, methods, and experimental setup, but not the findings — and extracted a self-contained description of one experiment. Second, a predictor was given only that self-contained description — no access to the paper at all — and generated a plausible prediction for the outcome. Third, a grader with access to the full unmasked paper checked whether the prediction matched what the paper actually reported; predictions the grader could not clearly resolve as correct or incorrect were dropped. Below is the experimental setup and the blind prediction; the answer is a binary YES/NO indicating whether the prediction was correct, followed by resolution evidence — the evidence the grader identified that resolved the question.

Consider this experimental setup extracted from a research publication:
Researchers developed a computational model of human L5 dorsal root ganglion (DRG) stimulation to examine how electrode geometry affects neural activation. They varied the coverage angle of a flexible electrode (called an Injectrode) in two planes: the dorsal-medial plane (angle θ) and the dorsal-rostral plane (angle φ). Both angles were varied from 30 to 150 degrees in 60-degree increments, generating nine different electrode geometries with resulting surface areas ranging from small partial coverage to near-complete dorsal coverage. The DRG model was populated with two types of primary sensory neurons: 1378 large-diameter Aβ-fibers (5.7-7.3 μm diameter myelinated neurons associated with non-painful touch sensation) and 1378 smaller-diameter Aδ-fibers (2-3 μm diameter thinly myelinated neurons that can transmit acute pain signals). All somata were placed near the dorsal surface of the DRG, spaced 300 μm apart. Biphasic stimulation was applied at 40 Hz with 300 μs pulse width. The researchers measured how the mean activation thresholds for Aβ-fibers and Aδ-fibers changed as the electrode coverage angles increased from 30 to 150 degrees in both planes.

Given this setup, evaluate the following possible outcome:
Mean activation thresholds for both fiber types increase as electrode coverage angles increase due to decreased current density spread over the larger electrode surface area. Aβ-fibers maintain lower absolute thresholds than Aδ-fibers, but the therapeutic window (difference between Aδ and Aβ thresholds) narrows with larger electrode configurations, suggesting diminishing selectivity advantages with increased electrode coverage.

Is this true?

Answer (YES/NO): NO